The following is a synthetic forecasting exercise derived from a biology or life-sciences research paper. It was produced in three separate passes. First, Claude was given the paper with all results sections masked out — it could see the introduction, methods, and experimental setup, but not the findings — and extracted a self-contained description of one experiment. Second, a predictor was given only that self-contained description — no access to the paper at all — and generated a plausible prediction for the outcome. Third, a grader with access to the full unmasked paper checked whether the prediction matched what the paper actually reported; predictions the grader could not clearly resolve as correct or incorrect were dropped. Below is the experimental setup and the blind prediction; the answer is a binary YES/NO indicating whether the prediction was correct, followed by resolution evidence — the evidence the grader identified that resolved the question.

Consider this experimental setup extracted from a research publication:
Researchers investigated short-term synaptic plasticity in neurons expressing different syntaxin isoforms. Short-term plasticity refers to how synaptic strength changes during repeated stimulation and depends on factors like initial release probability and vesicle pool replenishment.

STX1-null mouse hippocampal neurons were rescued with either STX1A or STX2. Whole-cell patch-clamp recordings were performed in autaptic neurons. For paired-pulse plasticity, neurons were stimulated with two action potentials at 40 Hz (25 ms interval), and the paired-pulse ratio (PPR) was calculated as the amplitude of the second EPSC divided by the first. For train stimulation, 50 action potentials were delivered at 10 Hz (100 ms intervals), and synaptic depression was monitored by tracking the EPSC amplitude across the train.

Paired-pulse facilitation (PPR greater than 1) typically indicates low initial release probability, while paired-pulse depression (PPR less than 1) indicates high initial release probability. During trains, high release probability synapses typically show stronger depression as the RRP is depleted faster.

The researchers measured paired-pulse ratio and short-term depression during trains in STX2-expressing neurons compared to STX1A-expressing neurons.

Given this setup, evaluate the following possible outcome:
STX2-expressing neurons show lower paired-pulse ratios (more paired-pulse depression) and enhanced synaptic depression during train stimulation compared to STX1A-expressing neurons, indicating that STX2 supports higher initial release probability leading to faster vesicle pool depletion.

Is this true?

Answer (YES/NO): NO